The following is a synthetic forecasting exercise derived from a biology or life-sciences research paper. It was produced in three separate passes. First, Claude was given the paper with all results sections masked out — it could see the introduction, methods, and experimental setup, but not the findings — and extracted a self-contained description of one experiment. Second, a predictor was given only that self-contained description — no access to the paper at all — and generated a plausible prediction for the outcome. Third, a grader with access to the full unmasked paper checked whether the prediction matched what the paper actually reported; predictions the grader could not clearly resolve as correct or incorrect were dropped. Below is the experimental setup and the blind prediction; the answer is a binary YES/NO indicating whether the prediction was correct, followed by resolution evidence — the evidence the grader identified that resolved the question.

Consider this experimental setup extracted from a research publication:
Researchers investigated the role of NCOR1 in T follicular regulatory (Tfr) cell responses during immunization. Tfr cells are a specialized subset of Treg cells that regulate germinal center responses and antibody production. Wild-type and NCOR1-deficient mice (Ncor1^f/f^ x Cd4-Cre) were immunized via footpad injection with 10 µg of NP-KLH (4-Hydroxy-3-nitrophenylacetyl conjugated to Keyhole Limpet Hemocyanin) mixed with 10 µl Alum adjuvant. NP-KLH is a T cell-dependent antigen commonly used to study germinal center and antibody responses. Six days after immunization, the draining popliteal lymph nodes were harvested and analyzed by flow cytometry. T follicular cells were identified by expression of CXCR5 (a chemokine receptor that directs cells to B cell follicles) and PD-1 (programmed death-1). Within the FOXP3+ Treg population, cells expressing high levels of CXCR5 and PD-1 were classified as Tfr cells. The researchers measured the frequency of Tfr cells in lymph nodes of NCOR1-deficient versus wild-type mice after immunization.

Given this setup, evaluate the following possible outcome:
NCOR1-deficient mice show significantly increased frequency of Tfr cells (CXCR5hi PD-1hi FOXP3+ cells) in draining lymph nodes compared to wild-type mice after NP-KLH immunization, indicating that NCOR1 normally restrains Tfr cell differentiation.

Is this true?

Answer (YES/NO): YES